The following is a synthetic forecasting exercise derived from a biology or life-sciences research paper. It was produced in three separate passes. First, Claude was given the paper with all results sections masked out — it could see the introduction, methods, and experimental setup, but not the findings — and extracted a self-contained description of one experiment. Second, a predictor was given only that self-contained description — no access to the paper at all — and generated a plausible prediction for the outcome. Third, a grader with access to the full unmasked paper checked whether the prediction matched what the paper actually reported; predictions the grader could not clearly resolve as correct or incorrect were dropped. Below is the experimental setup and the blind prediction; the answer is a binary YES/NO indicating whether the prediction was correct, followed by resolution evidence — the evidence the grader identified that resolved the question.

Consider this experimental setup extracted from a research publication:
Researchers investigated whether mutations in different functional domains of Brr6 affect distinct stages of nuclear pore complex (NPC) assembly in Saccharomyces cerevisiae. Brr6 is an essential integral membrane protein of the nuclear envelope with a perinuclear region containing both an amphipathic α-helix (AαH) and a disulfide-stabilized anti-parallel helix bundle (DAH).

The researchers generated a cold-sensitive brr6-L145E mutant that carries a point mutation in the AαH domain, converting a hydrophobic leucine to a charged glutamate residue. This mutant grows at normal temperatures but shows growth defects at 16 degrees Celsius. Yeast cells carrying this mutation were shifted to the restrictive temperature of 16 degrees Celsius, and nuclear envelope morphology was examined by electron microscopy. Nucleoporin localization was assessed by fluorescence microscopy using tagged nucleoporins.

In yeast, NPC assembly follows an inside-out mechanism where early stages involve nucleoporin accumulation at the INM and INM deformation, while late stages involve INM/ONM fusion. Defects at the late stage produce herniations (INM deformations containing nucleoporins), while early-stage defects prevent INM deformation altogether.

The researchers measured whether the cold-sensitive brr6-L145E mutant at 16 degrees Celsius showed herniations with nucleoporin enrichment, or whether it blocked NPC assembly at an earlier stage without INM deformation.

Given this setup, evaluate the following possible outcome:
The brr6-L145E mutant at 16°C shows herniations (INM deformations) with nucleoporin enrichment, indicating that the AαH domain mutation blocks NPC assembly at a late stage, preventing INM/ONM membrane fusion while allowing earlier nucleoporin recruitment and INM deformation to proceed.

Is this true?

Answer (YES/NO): NO